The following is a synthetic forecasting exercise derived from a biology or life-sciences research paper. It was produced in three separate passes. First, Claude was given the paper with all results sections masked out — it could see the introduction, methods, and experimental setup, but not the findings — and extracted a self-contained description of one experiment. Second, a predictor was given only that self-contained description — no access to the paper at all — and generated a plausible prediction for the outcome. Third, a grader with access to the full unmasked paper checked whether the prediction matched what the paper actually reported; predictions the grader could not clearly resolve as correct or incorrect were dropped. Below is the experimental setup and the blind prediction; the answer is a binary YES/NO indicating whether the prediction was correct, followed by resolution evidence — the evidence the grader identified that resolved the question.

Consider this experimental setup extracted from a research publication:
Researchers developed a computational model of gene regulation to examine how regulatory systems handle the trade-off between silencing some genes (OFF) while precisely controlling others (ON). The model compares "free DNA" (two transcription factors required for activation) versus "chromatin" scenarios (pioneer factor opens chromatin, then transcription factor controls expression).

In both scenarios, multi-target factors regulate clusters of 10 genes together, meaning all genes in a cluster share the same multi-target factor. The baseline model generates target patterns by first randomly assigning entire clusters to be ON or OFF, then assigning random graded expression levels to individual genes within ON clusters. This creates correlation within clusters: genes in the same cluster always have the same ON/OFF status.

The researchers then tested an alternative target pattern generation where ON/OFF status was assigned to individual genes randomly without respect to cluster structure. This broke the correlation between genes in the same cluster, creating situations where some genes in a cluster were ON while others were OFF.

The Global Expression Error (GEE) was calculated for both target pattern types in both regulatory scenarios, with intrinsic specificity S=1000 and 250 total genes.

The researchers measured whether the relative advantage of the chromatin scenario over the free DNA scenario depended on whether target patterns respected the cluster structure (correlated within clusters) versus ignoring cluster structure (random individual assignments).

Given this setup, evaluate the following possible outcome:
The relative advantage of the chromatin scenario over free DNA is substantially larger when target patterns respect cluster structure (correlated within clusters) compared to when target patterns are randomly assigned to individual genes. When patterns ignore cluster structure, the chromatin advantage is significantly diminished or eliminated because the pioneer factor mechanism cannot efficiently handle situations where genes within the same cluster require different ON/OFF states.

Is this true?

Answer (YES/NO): YES